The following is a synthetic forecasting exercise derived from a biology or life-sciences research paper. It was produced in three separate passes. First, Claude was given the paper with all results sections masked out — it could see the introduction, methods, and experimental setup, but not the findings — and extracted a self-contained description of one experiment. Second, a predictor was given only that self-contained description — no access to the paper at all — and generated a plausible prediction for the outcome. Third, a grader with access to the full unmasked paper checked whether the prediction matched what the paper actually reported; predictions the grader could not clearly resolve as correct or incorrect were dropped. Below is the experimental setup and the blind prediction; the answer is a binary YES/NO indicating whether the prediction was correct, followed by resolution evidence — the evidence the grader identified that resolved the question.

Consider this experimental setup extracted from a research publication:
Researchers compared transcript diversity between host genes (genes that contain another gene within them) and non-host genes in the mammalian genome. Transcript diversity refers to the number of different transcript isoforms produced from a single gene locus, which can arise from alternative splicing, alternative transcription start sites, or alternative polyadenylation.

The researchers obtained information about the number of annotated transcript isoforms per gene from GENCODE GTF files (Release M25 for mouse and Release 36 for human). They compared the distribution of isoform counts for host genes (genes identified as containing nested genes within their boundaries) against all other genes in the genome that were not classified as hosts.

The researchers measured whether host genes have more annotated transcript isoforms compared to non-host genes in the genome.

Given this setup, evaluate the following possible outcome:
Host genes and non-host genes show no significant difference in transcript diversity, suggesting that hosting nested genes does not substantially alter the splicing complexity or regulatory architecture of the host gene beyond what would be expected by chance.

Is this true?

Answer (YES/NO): NO